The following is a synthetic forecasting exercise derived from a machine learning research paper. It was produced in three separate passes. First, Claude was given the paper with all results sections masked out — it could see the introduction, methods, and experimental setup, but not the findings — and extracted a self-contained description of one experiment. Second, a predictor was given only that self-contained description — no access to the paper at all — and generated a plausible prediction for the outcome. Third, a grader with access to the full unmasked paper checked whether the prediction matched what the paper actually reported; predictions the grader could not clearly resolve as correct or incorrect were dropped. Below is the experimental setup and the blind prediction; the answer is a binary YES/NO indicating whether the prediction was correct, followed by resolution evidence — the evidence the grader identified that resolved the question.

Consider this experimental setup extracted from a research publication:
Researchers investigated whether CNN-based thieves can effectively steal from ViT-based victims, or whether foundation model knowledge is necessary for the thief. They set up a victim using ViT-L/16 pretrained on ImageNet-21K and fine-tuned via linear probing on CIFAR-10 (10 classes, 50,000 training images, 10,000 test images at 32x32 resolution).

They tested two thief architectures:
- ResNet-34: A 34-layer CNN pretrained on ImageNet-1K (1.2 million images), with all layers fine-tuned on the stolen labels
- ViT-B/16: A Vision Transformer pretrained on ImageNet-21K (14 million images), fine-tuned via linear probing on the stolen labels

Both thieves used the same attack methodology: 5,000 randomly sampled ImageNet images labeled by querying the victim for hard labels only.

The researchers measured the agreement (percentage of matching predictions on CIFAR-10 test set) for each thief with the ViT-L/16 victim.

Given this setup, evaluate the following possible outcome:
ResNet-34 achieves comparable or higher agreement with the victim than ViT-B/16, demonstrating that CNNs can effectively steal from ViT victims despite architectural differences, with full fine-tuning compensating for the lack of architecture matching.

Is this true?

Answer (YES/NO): NO